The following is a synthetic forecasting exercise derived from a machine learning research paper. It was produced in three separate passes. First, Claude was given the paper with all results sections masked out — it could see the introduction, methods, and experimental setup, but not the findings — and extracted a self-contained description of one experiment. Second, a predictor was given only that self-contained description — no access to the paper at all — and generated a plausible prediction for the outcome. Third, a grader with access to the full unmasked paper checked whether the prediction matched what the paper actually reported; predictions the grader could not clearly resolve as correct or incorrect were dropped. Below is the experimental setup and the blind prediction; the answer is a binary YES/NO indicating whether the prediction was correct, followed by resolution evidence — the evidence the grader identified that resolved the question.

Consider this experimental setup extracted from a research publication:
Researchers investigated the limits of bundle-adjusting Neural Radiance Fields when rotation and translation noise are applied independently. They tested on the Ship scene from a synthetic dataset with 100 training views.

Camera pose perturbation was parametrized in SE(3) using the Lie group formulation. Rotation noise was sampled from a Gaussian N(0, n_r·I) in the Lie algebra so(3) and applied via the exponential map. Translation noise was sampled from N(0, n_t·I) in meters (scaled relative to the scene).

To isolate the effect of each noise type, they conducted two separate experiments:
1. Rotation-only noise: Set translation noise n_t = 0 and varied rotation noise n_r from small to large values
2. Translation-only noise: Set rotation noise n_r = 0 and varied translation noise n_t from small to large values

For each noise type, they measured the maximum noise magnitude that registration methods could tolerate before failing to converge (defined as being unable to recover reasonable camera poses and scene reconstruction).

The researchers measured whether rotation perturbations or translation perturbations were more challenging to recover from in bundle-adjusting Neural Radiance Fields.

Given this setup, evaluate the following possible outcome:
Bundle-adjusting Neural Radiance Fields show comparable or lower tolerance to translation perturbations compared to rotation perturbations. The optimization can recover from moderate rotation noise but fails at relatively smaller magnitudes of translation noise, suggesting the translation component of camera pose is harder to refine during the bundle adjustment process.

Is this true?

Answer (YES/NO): NO